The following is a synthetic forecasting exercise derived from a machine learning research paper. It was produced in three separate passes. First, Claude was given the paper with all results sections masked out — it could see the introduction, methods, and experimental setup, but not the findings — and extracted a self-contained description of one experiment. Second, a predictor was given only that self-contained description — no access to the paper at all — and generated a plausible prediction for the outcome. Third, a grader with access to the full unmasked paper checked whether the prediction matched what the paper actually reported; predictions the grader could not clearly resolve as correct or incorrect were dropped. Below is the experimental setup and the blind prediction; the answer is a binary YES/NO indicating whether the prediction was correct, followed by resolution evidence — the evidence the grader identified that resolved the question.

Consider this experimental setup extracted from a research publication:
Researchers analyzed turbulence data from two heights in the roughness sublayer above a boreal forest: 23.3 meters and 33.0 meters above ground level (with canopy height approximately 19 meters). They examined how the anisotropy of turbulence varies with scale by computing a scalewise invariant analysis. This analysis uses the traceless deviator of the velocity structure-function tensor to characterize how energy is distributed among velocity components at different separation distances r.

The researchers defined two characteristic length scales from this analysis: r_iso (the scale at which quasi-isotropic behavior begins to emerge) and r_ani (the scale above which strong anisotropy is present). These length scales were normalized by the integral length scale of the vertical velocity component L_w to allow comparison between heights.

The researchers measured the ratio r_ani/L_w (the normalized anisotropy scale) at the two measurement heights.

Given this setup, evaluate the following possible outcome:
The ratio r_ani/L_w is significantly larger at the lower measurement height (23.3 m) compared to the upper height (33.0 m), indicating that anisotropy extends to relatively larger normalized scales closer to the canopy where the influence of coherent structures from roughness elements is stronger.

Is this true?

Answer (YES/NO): NO